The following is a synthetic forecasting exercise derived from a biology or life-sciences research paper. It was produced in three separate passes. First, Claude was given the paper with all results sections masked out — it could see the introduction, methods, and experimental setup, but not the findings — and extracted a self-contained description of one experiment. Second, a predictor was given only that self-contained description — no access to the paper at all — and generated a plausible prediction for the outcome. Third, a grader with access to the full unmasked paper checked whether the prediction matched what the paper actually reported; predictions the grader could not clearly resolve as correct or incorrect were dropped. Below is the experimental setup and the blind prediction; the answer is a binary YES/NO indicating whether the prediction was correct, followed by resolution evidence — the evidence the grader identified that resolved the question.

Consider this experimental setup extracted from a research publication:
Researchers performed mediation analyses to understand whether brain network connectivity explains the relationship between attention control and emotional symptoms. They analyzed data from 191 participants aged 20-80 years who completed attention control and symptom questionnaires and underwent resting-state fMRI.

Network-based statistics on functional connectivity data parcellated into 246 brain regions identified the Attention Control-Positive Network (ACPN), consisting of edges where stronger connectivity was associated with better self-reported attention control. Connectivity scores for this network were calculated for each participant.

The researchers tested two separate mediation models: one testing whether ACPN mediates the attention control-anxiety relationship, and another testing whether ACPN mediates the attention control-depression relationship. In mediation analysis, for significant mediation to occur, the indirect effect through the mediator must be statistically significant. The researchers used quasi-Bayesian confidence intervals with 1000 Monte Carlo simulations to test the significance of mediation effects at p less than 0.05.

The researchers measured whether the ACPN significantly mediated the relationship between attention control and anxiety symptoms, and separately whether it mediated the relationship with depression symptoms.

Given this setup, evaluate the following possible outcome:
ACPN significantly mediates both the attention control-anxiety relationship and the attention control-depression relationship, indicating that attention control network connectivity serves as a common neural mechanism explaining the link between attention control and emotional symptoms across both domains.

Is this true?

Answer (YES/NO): YES